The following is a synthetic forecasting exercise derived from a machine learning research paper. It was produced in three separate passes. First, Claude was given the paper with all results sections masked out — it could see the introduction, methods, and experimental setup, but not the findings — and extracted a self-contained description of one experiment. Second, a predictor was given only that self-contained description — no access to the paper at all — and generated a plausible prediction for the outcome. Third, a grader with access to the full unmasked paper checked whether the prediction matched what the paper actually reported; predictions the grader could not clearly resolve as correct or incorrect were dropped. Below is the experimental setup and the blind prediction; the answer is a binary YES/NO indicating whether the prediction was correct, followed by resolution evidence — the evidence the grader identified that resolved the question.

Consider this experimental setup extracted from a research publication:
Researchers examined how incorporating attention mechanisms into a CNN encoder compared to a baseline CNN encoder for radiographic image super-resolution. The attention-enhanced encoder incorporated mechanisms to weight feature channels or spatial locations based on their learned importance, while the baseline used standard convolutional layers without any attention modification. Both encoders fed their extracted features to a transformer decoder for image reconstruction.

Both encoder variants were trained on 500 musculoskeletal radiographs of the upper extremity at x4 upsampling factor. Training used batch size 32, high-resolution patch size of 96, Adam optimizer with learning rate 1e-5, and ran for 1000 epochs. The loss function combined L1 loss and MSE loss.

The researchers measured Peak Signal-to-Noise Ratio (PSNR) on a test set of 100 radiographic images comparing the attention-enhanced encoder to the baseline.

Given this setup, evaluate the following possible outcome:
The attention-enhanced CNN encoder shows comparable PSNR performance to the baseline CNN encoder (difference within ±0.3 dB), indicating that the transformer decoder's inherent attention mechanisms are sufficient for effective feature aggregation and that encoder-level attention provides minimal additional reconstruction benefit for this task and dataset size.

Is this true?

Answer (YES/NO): YES